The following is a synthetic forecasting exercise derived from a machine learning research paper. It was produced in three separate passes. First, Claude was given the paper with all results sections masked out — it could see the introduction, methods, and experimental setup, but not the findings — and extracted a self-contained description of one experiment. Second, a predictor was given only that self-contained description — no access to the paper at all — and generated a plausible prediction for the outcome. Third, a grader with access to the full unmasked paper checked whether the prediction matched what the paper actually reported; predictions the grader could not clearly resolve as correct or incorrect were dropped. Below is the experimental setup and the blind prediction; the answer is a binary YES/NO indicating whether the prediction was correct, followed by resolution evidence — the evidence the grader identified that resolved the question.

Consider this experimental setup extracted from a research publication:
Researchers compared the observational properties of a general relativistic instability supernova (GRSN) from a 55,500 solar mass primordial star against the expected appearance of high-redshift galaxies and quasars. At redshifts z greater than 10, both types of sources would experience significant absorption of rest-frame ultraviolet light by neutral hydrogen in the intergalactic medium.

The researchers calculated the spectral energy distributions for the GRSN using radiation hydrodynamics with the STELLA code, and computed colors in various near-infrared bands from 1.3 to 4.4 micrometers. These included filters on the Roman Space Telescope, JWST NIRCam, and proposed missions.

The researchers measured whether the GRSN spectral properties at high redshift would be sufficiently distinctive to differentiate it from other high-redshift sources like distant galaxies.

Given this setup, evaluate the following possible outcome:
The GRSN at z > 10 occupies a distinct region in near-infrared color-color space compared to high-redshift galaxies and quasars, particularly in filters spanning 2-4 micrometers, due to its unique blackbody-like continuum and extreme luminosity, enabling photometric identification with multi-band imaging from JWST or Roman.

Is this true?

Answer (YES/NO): YES